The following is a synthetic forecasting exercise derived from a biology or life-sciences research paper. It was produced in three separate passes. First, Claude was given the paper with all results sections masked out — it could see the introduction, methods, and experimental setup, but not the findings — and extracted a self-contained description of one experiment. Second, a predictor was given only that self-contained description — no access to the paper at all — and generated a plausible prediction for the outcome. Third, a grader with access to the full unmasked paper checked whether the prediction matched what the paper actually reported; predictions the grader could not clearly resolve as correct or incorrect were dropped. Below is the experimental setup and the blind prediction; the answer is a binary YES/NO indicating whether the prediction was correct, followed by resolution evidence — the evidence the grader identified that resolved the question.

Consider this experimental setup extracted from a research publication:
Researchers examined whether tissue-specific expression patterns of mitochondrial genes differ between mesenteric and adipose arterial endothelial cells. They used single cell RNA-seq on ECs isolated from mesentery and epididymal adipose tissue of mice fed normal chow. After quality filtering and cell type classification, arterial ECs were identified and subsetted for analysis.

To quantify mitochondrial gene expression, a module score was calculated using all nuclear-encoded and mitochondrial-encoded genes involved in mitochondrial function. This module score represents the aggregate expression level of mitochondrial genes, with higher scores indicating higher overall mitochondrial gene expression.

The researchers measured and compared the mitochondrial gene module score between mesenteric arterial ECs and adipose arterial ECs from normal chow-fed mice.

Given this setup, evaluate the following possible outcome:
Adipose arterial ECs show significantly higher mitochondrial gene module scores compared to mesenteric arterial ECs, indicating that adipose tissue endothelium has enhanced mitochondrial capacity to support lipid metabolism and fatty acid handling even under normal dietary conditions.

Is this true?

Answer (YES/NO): YES